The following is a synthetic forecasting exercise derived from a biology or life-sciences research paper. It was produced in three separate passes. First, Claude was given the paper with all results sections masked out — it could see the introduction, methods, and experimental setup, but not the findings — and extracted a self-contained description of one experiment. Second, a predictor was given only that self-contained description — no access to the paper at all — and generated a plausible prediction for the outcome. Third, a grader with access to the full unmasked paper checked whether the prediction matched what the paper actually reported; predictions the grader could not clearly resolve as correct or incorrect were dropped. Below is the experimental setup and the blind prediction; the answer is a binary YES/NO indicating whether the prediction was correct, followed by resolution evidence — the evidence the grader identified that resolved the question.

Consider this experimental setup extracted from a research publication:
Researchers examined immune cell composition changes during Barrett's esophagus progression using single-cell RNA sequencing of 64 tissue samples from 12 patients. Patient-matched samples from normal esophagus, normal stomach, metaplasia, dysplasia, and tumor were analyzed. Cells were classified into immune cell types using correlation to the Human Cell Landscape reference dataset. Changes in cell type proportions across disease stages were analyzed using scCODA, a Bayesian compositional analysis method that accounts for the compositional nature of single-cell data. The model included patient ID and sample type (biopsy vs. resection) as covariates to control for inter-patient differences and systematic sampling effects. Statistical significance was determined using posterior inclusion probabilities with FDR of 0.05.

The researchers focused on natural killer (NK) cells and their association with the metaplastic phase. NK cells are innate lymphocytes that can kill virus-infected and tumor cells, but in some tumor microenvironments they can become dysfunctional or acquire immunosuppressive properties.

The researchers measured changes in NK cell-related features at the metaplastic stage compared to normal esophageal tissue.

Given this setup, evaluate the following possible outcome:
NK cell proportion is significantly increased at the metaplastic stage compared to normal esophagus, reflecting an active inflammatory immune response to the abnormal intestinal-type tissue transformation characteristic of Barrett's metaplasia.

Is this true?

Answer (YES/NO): NO